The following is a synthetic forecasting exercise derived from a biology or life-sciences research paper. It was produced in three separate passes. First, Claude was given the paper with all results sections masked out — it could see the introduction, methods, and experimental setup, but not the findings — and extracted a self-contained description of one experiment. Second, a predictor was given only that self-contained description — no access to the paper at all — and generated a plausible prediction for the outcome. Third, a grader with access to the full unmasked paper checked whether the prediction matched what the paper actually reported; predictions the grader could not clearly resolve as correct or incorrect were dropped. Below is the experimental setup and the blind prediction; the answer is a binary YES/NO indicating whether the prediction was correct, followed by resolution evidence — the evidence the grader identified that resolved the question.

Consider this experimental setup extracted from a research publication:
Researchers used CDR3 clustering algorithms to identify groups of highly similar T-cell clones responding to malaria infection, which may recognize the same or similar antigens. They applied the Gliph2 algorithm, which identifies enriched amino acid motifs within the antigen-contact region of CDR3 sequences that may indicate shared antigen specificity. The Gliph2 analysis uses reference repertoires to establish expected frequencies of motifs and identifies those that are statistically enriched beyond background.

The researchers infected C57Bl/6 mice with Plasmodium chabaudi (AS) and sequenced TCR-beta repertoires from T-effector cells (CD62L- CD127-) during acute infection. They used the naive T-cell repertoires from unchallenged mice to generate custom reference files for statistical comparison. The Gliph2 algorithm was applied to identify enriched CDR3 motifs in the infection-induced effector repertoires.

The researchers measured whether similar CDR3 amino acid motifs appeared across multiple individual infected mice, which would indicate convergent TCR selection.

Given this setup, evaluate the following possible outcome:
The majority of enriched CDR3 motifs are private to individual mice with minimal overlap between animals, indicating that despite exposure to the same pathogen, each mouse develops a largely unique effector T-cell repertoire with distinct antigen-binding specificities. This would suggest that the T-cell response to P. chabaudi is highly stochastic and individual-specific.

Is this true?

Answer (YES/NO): NO